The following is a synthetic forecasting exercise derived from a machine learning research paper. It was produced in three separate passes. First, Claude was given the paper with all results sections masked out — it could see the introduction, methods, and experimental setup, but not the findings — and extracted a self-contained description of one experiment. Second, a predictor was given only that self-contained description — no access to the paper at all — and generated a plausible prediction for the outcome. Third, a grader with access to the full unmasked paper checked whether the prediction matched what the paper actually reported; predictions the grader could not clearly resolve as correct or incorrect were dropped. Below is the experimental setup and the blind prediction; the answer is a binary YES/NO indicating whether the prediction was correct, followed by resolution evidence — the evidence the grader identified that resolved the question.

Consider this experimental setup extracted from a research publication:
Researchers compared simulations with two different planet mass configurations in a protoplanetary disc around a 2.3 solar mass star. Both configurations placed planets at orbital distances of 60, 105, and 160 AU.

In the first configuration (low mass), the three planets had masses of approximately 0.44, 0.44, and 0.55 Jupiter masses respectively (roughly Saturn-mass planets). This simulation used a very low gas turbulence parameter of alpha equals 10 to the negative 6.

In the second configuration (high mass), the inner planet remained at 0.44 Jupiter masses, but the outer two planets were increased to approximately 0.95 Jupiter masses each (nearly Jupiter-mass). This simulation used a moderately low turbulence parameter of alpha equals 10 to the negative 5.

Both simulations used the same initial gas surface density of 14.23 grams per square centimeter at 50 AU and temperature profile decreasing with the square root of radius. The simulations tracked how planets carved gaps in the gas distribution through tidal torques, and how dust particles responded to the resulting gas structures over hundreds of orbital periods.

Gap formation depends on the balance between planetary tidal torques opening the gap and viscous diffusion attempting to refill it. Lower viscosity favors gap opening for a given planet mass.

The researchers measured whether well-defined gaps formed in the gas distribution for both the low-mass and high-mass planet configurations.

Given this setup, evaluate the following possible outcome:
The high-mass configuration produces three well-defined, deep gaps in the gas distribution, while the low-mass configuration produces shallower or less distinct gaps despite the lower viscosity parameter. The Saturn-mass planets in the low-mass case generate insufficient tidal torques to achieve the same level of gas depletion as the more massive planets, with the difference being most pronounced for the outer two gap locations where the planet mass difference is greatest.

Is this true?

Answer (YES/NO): NO